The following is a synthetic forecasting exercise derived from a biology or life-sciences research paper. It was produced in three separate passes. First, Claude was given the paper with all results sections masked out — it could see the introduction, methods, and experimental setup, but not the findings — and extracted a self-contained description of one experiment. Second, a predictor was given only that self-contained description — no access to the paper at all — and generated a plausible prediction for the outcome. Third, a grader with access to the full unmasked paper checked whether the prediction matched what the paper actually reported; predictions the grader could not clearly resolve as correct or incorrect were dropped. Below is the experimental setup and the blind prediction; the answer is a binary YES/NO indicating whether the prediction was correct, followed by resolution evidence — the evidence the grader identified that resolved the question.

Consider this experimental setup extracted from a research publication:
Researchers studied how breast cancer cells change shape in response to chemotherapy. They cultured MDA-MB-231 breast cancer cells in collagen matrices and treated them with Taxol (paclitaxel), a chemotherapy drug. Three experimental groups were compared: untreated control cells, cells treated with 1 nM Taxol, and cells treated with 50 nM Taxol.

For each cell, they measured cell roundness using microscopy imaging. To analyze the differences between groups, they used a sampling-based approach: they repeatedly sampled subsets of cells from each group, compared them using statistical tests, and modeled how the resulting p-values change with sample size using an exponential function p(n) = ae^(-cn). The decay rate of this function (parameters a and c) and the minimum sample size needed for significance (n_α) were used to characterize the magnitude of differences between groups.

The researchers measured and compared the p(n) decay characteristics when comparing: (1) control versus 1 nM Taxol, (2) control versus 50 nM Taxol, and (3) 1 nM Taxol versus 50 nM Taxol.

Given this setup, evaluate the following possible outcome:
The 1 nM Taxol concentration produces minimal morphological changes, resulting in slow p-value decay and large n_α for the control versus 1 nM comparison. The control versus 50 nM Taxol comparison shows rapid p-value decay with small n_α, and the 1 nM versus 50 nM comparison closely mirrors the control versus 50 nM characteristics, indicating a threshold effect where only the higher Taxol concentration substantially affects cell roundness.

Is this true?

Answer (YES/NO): YES